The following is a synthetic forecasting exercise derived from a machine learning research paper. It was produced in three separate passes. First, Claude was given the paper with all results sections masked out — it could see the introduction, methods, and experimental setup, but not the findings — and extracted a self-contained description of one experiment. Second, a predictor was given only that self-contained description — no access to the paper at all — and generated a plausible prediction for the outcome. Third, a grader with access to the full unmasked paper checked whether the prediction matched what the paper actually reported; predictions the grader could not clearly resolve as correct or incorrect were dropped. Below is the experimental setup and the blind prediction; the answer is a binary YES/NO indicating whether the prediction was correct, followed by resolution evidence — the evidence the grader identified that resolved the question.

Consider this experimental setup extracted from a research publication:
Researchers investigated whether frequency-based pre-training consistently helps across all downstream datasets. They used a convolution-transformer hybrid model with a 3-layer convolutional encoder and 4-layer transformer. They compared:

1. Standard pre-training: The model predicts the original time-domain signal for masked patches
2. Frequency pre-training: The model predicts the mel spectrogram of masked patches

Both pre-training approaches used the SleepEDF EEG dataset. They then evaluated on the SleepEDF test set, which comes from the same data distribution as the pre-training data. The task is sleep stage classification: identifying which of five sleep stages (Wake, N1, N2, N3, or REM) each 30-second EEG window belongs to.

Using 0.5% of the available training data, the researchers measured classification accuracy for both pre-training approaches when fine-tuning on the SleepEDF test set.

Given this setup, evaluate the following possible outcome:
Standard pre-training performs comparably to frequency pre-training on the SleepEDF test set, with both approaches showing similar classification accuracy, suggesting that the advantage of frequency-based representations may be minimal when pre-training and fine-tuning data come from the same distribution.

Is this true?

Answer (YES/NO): NO